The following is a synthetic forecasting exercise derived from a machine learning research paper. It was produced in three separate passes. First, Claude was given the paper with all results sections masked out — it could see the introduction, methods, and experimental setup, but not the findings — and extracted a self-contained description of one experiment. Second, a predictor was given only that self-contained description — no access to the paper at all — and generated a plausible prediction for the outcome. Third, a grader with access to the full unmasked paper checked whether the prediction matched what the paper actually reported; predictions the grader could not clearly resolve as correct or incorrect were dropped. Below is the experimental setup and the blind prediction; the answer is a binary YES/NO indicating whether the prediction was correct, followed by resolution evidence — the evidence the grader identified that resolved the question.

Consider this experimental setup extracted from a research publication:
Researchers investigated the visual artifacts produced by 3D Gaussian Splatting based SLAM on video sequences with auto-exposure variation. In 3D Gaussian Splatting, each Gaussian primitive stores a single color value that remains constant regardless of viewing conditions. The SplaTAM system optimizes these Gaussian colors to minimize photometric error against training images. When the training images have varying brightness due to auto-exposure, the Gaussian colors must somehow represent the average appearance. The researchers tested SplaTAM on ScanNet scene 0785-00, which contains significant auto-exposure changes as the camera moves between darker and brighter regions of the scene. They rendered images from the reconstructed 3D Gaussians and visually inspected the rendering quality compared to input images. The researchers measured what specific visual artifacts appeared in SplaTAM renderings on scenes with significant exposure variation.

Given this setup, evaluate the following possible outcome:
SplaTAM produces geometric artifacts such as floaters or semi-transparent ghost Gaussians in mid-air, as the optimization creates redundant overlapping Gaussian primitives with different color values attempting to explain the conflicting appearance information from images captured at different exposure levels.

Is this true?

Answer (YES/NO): NO